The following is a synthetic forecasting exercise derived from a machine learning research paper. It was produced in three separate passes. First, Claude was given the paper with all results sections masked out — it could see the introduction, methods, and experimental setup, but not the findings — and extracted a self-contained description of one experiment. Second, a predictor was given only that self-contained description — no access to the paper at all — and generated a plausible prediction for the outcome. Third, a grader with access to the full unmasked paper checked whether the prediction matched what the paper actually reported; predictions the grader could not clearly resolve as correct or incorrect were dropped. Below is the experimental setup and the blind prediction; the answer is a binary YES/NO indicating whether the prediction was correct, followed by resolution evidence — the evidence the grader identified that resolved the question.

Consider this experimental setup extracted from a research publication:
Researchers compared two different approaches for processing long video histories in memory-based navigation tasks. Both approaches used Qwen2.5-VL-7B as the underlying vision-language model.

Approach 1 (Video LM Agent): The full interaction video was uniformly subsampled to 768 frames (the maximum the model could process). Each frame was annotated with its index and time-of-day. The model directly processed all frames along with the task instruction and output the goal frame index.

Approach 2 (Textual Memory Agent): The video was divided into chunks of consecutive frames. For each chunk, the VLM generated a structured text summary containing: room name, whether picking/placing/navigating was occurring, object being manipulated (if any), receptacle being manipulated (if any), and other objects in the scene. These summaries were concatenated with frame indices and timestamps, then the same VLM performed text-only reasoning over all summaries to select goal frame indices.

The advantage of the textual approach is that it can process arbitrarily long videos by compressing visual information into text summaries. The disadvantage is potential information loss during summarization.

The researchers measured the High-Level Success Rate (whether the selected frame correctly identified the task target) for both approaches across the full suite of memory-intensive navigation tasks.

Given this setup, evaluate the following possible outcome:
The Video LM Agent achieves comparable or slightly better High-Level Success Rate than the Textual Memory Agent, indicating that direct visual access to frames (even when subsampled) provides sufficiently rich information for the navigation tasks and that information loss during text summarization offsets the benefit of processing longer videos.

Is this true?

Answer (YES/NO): NO